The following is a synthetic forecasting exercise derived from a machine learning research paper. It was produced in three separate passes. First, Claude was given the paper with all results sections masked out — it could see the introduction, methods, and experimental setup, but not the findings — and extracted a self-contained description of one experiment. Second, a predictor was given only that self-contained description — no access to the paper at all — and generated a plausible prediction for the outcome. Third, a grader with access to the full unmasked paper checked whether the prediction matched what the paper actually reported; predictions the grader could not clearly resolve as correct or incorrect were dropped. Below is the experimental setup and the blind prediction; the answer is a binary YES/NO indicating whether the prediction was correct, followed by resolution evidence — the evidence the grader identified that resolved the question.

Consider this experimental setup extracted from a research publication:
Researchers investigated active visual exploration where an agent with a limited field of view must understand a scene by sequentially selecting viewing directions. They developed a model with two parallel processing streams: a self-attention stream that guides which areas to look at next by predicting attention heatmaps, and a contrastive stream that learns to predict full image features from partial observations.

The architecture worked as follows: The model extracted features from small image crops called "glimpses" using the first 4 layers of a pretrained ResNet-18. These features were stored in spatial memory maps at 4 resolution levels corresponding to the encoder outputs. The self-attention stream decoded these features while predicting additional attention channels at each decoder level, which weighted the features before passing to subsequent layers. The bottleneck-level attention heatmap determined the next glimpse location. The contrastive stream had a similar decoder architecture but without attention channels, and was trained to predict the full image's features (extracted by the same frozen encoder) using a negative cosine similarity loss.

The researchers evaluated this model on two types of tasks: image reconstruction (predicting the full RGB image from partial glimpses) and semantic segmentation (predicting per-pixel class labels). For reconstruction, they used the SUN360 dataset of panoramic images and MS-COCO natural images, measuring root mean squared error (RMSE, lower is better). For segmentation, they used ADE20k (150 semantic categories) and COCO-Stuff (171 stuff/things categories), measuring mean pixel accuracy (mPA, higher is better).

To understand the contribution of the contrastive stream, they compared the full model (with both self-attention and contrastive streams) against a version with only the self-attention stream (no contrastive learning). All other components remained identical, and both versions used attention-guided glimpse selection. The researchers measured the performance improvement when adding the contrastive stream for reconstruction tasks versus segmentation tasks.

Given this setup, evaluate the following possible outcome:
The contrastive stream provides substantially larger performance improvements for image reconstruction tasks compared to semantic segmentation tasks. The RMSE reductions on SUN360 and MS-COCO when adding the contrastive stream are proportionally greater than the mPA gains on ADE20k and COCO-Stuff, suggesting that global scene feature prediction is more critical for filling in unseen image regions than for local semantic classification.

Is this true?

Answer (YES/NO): YES